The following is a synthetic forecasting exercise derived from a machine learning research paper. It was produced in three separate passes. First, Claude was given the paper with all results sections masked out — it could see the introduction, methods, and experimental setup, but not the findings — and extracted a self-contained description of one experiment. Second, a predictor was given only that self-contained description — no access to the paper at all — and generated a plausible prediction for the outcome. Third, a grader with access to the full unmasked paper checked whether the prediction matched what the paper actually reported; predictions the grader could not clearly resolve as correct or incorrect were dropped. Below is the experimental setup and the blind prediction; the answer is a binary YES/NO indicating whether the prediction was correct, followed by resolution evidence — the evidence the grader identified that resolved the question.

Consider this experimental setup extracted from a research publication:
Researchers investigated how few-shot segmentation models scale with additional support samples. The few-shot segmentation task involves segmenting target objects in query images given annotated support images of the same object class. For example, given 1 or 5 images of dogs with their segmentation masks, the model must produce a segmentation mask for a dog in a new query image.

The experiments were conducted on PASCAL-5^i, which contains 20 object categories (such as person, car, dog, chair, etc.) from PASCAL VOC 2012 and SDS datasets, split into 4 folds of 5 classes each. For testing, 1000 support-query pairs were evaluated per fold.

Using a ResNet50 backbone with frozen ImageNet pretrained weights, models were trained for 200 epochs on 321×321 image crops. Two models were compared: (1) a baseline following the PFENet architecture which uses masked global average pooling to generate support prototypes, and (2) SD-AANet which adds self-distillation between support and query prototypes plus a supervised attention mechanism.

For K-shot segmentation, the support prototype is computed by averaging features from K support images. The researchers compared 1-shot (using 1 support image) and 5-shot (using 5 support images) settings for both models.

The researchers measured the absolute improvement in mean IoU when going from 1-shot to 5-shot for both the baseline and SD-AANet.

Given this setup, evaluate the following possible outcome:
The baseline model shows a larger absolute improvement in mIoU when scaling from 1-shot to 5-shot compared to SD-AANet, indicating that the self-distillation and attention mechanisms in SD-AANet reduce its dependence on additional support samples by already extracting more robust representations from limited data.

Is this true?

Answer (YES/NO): NO